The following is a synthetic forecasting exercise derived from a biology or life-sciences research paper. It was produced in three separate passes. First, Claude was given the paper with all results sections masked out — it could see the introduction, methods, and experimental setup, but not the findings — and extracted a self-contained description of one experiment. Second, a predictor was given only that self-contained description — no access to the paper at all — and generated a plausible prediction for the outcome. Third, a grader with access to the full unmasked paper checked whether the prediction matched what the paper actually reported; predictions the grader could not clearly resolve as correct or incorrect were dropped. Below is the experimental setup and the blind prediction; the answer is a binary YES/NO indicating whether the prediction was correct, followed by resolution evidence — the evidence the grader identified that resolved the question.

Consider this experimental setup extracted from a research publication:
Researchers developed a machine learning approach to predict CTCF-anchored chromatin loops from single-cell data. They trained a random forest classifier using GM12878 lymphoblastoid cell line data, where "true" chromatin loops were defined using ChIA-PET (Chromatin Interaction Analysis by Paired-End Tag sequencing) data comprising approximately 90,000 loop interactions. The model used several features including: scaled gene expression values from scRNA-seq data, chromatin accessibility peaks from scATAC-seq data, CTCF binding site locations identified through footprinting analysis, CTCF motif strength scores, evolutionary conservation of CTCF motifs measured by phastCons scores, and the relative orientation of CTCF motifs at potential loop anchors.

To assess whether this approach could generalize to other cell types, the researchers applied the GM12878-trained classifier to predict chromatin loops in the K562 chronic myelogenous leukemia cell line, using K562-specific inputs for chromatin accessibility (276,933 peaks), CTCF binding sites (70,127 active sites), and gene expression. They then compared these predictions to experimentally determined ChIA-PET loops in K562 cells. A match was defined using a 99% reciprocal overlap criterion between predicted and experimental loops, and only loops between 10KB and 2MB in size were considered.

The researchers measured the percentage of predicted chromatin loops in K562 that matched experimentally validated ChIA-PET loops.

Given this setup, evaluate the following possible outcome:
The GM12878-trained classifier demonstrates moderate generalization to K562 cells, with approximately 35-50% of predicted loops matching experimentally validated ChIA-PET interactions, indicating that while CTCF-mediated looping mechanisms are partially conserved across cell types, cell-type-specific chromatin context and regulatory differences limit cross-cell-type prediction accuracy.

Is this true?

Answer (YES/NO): NO